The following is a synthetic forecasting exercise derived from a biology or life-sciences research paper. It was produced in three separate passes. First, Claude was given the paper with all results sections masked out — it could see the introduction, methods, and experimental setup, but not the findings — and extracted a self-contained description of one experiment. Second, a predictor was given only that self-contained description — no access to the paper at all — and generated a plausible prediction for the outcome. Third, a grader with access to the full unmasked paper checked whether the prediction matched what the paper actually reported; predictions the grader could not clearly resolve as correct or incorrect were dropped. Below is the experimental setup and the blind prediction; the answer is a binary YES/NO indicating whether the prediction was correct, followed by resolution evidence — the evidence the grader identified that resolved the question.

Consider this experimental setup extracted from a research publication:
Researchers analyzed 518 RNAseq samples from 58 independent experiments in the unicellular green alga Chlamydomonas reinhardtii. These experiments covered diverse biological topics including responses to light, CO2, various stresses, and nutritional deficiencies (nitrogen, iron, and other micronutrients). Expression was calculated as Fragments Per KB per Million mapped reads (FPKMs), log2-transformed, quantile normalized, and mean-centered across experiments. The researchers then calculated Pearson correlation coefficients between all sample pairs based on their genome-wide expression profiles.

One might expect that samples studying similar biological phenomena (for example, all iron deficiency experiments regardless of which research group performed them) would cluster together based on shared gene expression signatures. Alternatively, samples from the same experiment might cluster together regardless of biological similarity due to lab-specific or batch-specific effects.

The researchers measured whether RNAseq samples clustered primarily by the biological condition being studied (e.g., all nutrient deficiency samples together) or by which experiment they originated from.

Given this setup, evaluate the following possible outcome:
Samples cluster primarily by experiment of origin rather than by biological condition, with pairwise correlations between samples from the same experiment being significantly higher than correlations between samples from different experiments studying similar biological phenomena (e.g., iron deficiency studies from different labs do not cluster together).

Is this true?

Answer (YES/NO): YES